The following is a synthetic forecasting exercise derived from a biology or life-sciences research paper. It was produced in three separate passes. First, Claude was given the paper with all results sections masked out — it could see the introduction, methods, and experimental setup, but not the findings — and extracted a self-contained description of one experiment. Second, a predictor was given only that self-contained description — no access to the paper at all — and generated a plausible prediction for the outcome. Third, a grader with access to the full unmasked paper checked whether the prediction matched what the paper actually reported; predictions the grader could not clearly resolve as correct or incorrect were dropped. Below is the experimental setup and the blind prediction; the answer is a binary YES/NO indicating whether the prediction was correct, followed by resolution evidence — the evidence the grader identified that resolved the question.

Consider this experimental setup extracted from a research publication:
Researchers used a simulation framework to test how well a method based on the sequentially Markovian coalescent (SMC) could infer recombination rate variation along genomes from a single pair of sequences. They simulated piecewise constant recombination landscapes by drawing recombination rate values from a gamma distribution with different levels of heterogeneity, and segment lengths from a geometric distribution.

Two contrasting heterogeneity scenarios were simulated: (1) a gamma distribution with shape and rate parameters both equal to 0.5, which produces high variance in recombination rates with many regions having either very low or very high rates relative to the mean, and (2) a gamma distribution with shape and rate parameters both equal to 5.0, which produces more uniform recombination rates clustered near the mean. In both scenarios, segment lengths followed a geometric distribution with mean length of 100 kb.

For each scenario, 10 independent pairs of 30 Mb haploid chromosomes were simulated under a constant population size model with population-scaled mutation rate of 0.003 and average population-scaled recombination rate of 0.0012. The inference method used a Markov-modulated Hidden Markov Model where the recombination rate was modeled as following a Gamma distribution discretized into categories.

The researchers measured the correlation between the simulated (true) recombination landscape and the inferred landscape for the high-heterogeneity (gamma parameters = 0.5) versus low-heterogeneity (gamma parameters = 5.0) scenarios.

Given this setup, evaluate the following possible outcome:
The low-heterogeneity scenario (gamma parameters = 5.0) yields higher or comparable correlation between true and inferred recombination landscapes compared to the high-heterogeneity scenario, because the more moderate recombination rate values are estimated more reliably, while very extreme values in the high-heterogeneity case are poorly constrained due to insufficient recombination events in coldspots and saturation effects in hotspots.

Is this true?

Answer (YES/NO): NO